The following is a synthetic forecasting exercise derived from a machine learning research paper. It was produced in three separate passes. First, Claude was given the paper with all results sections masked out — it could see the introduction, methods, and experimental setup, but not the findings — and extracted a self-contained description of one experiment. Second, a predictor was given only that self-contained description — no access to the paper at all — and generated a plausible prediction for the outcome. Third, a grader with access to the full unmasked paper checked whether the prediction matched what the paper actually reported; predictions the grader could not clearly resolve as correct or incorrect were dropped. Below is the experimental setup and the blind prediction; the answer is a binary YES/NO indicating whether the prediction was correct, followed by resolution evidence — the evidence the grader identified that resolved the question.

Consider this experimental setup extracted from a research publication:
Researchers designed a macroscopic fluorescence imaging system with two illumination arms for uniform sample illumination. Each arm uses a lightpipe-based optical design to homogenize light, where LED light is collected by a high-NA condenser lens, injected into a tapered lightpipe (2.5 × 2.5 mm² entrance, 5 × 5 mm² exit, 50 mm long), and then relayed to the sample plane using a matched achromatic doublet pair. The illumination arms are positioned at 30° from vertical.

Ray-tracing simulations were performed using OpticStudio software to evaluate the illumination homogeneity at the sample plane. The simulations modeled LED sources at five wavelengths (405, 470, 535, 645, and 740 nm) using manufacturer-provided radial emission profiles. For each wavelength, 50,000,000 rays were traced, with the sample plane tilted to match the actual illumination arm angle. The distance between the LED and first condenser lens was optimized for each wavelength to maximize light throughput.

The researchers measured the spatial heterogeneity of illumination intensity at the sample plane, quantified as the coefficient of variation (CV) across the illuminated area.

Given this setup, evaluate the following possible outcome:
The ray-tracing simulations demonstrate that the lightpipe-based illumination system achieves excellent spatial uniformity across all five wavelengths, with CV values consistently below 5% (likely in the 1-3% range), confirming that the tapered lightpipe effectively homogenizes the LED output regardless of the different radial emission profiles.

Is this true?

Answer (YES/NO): NO